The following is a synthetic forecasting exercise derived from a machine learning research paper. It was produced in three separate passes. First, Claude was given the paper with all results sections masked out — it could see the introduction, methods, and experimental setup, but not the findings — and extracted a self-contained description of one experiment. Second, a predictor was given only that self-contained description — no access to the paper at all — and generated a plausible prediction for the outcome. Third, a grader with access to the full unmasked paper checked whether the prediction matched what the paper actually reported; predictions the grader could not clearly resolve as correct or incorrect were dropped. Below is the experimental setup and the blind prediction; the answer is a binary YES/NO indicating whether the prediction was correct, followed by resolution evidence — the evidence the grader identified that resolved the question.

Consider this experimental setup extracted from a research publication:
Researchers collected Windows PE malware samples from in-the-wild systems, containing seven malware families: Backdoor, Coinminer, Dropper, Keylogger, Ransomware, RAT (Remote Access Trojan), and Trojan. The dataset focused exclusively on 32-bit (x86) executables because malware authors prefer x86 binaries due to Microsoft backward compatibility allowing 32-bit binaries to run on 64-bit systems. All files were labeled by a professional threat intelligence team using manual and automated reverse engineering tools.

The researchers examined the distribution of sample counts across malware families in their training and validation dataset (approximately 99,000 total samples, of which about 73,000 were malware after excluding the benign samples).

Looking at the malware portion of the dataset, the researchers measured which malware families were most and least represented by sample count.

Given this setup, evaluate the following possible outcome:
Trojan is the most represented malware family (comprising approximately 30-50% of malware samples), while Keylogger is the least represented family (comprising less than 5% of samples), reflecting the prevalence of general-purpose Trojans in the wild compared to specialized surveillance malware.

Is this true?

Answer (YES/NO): NO